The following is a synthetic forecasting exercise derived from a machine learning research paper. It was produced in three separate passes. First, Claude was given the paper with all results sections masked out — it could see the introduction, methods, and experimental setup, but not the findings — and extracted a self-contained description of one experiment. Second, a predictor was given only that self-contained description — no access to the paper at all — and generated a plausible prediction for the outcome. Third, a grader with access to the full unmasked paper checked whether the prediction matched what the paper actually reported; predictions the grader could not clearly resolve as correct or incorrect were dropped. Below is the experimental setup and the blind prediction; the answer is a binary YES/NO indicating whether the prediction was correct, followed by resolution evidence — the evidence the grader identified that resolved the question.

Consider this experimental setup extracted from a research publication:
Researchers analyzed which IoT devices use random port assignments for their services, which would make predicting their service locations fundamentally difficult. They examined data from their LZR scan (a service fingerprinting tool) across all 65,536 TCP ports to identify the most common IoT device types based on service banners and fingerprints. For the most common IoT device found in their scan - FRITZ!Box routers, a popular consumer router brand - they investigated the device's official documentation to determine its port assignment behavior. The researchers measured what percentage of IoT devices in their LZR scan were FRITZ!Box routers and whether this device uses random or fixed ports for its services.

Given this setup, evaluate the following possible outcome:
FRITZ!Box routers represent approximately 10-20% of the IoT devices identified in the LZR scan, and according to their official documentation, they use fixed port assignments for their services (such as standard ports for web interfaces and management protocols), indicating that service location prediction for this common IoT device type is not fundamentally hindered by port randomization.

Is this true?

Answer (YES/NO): NO